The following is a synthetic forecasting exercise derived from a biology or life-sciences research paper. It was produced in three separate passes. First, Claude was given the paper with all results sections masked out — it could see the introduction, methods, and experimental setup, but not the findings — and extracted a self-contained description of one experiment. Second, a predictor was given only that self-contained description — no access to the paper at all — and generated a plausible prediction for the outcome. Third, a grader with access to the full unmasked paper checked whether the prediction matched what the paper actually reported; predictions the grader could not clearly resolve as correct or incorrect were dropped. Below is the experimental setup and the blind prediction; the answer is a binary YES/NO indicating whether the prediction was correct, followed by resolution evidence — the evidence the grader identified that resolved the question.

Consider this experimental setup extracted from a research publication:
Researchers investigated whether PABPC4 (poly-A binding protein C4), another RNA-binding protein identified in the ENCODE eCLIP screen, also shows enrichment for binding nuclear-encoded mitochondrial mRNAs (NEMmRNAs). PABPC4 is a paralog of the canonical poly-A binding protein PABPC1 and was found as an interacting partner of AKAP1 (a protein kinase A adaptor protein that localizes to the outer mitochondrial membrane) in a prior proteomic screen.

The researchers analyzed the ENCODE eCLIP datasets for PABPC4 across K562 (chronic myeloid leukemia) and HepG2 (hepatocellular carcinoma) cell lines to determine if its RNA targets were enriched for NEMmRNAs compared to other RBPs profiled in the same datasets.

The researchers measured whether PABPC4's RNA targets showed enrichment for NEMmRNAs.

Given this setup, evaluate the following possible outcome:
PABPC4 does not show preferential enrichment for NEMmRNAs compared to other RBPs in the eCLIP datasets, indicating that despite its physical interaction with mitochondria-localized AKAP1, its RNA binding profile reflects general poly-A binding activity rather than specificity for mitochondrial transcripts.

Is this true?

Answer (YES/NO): NO